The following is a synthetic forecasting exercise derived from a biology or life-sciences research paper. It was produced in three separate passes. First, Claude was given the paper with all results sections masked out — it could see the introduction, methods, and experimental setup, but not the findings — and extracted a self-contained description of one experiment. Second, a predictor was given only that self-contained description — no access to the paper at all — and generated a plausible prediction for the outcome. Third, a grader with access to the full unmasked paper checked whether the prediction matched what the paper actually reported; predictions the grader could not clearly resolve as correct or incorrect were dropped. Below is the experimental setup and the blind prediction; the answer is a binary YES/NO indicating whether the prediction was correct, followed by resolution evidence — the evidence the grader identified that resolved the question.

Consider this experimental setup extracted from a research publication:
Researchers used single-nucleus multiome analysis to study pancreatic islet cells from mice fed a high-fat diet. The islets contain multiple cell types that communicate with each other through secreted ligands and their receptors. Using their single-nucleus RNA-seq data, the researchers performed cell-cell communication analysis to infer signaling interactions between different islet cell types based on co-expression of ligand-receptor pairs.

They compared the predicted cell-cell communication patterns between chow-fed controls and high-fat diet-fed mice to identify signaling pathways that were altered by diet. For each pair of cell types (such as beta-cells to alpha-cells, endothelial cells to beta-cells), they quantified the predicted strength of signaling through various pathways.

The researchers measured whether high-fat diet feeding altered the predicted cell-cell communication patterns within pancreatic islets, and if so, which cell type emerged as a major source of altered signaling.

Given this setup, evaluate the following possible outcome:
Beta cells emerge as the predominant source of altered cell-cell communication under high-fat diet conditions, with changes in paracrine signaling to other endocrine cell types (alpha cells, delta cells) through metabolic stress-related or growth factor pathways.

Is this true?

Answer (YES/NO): NO